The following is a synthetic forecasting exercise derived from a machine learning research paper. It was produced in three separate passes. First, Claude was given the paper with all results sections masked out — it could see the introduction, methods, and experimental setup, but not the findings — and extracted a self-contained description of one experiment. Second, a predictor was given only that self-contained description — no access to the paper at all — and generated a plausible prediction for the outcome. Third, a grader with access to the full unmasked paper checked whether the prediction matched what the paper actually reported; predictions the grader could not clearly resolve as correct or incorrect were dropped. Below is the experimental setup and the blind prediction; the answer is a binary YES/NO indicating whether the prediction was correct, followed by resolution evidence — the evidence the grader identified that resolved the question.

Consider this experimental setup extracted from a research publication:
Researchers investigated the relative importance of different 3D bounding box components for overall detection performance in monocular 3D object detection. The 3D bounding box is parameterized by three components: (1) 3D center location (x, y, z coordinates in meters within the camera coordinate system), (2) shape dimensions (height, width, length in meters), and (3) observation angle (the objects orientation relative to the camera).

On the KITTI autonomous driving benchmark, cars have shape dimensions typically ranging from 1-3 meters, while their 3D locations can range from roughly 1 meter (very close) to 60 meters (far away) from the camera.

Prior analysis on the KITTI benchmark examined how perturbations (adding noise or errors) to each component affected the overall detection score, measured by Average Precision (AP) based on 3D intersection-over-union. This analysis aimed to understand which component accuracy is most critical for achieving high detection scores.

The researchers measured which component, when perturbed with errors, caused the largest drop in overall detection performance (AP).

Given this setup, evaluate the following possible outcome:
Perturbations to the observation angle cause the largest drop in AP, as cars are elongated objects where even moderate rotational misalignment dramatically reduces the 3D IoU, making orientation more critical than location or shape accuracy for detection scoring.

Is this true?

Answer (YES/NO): NO